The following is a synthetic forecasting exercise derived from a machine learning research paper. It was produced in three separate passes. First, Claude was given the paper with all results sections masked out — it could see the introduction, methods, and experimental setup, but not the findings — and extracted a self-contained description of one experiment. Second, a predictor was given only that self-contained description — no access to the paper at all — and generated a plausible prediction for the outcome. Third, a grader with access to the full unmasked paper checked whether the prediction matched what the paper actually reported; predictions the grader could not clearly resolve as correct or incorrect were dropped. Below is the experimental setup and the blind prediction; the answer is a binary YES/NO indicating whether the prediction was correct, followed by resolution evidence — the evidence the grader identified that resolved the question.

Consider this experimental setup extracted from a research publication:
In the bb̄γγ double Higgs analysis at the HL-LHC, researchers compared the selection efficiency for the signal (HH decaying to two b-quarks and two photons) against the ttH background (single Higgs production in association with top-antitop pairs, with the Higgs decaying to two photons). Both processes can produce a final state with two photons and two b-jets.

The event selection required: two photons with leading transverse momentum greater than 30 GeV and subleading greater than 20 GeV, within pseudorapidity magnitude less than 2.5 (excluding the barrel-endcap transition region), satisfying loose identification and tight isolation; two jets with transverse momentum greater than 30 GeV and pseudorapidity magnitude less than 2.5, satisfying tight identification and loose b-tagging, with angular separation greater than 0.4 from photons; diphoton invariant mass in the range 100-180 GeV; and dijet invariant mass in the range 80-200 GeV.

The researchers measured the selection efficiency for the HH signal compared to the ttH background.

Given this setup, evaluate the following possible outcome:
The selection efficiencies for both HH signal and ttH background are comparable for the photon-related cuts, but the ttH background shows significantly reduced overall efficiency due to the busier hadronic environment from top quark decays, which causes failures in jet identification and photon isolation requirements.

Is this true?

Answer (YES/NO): NO